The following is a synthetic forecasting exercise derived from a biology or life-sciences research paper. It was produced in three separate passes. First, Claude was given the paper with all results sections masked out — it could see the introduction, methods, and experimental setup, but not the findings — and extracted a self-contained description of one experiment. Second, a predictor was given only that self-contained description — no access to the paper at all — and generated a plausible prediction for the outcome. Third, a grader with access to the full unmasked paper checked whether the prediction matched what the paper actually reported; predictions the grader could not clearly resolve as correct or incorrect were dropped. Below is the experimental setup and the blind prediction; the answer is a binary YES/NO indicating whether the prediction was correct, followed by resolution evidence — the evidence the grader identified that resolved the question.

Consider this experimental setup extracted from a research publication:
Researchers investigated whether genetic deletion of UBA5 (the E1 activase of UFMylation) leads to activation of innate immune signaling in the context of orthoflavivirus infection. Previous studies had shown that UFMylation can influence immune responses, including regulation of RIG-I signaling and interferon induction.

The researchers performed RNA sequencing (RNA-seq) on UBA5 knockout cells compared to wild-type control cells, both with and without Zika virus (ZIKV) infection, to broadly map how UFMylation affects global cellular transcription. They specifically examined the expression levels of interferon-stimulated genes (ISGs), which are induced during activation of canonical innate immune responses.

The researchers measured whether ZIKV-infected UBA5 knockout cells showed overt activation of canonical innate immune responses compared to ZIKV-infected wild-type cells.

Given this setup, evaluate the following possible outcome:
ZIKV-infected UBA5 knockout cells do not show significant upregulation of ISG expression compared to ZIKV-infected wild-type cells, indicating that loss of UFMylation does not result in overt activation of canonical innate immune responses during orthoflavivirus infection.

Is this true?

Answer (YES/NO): YES